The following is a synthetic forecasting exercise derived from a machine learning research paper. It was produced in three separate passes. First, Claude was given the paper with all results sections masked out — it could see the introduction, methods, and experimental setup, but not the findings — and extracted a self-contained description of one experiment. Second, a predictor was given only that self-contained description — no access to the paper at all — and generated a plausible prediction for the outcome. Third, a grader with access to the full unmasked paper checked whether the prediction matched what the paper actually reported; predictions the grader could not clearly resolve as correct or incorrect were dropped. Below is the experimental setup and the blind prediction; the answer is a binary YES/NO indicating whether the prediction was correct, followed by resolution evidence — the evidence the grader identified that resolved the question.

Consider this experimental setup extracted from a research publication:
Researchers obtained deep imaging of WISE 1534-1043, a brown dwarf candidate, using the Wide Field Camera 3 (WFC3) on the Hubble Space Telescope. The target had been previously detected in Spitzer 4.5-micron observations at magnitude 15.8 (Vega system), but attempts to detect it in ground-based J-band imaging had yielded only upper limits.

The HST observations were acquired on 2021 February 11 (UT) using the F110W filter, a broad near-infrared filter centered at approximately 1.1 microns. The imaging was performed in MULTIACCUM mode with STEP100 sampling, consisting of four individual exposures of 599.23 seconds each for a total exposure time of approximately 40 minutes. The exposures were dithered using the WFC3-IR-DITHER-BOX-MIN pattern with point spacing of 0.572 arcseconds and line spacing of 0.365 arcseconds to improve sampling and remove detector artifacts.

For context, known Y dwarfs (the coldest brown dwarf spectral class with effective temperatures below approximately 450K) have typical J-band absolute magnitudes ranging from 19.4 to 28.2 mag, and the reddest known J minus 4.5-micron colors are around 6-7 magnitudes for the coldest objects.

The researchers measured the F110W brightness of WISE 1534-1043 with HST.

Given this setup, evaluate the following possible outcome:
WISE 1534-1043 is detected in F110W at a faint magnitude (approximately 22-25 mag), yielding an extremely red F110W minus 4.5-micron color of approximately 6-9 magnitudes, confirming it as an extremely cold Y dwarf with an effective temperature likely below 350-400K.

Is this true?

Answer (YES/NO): NO